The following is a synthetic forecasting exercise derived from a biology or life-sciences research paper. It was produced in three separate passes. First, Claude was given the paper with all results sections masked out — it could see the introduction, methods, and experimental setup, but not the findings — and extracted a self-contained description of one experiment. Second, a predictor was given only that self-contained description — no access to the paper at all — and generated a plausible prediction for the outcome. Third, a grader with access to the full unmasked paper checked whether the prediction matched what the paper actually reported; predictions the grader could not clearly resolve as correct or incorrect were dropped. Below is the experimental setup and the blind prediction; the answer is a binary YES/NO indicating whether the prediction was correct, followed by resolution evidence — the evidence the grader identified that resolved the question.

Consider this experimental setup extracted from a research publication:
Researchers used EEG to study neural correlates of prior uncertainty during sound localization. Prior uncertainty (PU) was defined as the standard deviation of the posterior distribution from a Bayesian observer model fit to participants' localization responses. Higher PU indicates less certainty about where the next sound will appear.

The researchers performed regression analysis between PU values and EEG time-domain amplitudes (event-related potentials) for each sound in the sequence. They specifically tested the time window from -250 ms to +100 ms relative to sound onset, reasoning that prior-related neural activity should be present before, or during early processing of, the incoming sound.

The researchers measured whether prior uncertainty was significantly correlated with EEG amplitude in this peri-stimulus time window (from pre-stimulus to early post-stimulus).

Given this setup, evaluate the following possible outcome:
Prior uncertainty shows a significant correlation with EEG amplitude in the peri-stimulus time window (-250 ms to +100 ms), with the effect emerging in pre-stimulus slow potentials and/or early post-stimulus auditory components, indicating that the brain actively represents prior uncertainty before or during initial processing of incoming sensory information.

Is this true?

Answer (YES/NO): YES